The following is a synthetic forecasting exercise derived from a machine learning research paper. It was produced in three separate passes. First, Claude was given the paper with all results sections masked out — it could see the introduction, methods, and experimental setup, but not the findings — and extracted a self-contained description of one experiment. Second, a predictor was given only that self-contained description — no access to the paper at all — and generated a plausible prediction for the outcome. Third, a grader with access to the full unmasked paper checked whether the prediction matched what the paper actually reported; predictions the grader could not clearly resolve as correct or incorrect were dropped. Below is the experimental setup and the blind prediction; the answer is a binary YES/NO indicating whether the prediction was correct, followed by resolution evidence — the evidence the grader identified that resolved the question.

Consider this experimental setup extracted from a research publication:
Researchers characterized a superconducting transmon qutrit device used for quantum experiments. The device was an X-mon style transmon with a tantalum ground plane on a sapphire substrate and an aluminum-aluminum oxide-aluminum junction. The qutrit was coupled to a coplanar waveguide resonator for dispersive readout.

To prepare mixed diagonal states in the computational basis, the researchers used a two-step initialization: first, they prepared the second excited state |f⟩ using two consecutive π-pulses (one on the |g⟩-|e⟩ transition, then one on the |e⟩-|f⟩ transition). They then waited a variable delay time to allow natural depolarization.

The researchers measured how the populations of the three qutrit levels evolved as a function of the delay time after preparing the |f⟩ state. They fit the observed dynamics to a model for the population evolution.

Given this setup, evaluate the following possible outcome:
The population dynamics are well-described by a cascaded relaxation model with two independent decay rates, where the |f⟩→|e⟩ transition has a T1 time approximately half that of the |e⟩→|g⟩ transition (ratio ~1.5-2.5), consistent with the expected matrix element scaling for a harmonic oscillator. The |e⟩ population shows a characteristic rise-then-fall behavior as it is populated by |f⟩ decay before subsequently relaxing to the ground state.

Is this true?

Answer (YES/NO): NO